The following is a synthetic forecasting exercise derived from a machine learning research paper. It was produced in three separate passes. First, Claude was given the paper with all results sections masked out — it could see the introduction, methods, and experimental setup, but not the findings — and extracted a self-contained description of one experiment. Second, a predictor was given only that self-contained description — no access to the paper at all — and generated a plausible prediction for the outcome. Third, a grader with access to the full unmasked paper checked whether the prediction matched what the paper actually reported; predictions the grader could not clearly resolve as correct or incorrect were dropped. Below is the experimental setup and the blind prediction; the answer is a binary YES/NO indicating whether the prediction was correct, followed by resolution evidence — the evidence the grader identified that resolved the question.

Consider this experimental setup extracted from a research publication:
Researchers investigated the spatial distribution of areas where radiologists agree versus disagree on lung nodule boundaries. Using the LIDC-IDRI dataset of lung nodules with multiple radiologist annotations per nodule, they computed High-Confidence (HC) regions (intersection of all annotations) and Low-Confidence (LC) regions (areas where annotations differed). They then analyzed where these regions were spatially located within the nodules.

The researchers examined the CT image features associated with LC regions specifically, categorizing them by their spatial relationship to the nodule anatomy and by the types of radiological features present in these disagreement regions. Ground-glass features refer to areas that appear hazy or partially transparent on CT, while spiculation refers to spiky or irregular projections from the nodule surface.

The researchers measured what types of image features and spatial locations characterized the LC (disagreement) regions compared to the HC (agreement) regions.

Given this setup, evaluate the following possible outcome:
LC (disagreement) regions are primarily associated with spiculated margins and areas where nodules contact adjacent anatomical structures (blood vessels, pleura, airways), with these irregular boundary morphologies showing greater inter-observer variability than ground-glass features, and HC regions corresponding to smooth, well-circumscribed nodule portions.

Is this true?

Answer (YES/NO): NO